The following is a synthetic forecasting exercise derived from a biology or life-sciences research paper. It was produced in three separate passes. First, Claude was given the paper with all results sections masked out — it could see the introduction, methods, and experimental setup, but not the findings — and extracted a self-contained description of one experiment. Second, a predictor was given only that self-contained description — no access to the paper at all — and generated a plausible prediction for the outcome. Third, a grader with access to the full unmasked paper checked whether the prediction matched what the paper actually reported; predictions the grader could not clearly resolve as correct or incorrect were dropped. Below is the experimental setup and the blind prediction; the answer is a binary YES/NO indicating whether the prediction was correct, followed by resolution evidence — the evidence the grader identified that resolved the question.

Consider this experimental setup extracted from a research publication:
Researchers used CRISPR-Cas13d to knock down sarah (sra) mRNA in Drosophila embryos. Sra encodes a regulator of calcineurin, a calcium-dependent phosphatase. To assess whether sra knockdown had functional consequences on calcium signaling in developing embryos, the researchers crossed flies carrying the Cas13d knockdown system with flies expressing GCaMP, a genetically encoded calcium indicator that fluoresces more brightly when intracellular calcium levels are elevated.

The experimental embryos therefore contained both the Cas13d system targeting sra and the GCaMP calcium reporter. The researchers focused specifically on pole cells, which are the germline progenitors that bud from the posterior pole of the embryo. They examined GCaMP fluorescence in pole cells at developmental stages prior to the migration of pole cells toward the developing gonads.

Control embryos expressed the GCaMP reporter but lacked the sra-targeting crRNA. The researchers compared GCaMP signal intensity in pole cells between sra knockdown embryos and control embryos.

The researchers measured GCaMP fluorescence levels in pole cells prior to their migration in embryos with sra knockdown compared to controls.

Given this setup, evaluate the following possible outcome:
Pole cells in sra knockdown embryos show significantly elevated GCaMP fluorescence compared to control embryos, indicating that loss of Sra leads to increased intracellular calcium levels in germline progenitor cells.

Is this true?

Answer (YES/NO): YES